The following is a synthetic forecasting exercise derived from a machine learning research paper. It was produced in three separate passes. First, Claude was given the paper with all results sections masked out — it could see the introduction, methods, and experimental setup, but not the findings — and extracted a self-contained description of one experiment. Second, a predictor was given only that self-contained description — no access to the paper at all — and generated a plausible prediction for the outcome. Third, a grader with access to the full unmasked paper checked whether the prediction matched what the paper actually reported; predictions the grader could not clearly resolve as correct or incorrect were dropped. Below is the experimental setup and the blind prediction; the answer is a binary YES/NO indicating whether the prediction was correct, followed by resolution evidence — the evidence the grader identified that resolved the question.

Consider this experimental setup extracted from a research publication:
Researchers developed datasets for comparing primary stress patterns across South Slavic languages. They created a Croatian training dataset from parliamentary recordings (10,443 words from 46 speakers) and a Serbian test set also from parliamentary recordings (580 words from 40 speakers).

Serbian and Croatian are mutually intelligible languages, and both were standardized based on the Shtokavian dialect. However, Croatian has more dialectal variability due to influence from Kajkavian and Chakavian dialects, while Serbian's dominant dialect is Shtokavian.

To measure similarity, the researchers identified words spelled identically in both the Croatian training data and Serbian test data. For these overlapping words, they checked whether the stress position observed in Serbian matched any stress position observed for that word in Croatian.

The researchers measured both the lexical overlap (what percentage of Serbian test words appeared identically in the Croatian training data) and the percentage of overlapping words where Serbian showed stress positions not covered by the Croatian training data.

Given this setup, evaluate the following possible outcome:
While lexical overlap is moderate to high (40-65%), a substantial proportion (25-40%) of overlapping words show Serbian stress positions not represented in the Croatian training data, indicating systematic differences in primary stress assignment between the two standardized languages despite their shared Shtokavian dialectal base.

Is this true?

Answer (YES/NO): NO